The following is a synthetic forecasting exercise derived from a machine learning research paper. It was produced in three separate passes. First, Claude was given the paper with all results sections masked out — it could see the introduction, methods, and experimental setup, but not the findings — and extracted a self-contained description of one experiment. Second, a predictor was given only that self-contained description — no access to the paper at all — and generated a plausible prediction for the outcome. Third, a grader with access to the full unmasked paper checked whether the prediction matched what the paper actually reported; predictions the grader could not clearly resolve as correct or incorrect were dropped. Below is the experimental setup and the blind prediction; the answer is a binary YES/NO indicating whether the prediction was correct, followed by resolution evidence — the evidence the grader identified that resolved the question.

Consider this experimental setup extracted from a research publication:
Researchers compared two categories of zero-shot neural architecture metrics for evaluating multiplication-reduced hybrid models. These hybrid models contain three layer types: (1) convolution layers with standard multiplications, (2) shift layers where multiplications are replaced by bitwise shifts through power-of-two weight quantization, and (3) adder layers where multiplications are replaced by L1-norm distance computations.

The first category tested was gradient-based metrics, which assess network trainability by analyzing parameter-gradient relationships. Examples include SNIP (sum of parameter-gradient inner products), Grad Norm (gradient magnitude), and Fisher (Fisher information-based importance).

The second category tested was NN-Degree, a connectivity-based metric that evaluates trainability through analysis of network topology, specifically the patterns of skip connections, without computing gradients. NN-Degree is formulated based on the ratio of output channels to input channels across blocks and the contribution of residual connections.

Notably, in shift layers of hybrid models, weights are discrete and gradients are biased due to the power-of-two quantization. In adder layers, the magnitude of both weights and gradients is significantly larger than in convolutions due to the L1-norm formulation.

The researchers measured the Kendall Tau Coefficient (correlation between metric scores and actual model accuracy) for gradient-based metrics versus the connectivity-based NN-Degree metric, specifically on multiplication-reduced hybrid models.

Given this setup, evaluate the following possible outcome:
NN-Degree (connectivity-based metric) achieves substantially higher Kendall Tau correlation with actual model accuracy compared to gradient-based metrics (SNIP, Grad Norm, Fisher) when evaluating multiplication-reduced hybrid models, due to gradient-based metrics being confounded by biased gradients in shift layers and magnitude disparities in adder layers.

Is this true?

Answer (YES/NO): YES